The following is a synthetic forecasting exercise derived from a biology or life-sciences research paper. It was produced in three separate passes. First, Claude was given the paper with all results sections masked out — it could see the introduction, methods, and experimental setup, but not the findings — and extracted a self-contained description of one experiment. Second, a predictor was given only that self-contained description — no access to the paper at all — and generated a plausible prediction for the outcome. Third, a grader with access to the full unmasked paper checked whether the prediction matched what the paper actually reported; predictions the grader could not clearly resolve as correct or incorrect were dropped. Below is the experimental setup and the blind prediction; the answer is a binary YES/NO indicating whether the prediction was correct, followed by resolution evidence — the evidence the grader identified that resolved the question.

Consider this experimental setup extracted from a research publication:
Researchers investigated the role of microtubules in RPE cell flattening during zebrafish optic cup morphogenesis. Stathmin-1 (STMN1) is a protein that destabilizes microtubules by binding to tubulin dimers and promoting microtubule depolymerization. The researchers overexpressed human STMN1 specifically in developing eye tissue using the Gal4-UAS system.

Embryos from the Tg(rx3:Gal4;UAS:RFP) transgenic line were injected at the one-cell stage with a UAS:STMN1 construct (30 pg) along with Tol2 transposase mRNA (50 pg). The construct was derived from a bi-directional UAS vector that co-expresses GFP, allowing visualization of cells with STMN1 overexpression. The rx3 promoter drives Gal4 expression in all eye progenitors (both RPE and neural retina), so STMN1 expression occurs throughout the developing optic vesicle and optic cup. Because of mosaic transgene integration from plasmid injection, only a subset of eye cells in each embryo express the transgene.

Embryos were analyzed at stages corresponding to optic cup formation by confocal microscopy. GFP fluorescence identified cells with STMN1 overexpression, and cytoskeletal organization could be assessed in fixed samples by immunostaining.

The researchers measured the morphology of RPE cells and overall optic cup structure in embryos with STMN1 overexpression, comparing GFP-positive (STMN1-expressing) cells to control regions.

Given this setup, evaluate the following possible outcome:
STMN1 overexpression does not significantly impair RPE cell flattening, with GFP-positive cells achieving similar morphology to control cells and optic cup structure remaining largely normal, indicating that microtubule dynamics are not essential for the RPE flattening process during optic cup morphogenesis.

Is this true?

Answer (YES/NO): NO